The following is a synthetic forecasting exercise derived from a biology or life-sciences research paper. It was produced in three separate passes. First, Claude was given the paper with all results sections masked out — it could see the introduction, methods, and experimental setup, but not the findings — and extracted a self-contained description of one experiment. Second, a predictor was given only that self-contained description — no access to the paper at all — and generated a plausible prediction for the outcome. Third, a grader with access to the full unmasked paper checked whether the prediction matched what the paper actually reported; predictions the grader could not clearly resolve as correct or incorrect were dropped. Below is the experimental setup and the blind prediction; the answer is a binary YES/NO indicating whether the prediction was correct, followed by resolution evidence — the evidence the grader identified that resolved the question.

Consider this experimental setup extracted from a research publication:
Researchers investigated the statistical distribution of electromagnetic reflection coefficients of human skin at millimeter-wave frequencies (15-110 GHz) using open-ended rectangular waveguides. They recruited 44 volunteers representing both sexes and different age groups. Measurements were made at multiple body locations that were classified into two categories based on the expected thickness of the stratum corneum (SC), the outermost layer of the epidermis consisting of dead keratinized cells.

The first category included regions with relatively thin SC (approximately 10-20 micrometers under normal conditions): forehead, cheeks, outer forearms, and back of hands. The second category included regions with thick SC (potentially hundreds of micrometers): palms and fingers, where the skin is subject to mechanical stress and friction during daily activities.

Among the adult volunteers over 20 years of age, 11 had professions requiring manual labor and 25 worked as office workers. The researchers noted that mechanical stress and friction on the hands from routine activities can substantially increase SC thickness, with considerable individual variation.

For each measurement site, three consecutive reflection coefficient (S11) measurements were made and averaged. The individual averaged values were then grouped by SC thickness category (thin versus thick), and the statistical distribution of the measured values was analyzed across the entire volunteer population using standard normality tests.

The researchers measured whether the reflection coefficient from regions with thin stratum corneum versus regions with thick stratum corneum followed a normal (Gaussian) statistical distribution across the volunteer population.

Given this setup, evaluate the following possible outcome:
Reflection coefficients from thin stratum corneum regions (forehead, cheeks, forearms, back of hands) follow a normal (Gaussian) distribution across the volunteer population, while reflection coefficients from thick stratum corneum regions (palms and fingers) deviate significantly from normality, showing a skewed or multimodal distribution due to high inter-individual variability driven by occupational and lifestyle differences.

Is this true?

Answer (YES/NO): NO